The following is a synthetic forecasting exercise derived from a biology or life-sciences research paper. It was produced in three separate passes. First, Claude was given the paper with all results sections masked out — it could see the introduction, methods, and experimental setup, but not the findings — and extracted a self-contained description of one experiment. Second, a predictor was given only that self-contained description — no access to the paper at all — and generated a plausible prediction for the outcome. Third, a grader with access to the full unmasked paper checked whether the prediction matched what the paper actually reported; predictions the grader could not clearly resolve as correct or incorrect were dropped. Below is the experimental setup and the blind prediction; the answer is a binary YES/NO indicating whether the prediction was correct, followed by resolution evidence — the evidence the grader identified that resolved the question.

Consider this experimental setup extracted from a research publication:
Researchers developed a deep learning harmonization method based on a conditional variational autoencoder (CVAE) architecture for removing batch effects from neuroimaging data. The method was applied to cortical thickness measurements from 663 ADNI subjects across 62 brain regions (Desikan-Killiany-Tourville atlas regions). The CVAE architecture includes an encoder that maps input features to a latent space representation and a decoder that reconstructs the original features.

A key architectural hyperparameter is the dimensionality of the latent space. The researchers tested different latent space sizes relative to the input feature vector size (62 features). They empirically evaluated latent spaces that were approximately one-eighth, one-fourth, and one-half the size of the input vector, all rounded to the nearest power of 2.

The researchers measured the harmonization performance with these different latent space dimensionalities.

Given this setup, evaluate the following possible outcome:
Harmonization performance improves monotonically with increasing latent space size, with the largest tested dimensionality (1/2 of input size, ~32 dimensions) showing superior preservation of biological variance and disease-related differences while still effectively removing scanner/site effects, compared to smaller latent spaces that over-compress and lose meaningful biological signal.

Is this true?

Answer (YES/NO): NO